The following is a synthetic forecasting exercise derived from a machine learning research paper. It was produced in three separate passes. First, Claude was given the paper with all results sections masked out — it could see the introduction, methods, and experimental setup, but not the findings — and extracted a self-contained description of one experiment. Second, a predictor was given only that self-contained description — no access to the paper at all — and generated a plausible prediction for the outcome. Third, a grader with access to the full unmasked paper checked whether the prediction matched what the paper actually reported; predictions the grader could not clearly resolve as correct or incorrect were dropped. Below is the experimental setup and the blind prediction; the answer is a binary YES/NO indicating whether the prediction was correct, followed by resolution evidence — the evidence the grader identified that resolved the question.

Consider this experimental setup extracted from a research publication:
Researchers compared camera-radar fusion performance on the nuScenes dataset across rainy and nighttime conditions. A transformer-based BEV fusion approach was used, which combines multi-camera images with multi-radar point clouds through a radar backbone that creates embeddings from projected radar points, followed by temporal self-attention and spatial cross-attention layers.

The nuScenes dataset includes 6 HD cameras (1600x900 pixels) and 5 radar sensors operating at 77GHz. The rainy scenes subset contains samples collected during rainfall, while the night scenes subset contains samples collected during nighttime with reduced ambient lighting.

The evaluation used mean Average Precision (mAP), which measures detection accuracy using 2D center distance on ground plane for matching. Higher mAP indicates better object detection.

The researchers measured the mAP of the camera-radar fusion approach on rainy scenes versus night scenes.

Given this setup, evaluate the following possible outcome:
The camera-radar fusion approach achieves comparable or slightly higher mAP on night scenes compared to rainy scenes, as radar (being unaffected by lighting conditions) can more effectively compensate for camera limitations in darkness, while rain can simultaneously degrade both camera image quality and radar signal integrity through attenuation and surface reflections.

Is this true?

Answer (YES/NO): NO